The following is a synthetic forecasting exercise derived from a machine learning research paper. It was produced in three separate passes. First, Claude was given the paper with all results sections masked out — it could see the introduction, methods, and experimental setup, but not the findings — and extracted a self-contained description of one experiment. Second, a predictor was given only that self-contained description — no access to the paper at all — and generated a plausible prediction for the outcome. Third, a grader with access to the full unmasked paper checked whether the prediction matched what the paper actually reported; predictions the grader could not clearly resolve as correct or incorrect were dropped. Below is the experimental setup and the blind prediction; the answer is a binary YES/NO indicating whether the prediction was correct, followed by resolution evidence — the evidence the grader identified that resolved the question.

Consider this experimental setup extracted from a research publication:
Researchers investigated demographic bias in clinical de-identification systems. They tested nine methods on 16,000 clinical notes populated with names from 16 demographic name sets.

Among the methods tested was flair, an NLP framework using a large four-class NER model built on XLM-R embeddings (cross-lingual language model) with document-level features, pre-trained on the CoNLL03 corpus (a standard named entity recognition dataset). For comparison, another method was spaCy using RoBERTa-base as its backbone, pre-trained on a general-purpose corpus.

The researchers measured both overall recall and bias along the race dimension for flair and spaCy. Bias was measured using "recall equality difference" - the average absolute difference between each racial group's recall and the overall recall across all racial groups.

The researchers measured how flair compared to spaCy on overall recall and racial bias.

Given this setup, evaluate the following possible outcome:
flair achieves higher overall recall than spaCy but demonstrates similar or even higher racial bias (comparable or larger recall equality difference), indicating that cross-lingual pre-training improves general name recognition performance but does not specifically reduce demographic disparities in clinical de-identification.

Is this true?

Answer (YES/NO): NO